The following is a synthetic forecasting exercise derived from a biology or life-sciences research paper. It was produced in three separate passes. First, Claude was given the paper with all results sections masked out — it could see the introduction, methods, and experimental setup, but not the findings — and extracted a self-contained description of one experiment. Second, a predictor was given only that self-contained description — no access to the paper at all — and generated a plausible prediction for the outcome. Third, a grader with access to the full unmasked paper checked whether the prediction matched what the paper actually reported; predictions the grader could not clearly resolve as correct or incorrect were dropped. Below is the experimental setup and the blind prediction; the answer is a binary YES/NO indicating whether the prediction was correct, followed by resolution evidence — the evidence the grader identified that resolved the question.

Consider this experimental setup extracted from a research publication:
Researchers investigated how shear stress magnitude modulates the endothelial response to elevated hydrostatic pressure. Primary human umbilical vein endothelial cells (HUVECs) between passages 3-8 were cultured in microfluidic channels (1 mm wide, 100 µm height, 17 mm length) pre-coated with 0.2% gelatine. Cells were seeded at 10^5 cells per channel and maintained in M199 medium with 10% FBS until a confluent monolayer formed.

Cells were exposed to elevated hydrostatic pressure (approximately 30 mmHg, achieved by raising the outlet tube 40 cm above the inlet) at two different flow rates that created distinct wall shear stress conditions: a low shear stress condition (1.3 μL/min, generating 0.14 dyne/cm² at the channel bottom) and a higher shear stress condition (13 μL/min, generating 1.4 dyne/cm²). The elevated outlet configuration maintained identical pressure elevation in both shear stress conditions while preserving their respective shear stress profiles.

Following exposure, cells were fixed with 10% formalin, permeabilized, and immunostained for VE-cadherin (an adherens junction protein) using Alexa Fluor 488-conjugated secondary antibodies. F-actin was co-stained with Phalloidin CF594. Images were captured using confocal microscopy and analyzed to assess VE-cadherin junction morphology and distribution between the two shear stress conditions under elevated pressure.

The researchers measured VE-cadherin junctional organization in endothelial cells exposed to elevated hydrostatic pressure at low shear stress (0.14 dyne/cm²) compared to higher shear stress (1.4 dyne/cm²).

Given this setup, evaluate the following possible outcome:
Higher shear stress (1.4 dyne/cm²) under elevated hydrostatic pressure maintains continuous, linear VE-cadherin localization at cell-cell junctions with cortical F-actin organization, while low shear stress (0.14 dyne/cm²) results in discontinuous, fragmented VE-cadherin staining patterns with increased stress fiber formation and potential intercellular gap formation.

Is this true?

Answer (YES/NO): NO